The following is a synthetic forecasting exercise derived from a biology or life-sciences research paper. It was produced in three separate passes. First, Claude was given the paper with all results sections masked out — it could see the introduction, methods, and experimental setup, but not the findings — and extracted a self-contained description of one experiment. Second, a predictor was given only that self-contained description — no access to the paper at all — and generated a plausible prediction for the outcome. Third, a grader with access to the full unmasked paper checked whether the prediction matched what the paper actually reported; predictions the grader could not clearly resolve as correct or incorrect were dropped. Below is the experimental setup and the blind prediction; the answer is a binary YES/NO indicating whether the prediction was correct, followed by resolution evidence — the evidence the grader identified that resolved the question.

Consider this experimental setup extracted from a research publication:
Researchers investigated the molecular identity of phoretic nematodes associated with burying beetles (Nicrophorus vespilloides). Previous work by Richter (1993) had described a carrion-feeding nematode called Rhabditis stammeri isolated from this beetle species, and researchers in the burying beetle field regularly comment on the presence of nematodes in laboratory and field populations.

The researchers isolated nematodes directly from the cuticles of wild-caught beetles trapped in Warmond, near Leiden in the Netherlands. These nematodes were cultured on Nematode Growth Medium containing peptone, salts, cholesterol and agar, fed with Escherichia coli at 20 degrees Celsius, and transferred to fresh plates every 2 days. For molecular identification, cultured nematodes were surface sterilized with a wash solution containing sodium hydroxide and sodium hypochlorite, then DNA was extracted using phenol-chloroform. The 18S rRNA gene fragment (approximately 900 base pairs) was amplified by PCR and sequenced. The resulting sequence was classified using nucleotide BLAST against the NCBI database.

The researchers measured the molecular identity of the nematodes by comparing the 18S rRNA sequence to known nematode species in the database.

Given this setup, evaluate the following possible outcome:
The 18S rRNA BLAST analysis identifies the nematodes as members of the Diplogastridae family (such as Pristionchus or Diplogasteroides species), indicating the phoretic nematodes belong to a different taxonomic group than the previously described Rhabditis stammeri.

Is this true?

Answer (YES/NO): NO